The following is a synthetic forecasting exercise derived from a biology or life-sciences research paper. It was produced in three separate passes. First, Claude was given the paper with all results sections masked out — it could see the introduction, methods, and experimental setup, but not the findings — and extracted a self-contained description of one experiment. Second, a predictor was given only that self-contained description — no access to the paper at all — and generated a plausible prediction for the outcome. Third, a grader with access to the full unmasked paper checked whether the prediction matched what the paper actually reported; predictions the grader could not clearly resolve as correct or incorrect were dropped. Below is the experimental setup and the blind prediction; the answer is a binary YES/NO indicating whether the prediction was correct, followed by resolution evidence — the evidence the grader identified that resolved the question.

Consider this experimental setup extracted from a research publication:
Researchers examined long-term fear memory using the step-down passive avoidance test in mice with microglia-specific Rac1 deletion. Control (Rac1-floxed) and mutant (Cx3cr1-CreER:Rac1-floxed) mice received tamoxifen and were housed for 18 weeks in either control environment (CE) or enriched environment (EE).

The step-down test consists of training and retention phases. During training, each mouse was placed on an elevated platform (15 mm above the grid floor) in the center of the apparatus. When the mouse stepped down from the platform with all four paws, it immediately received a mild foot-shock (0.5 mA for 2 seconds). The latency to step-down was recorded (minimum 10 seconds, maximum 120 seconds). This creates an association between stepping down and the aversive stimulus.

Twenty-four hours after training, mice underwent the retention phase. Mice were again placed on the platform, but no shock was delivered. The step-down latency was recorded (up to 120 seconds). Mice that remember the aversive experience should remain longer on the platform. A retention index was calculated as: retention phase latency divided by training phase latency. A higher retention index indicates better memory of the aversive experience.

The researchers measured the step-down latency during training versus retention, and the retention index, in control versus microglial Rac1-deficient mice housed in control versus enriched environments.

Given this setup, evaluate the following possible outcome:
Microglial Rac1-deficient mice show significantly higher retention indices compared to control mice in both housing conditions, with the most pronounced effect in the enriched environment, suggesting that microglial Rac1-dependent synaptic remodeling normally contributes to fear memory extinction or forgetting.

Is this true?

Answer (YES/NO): NO